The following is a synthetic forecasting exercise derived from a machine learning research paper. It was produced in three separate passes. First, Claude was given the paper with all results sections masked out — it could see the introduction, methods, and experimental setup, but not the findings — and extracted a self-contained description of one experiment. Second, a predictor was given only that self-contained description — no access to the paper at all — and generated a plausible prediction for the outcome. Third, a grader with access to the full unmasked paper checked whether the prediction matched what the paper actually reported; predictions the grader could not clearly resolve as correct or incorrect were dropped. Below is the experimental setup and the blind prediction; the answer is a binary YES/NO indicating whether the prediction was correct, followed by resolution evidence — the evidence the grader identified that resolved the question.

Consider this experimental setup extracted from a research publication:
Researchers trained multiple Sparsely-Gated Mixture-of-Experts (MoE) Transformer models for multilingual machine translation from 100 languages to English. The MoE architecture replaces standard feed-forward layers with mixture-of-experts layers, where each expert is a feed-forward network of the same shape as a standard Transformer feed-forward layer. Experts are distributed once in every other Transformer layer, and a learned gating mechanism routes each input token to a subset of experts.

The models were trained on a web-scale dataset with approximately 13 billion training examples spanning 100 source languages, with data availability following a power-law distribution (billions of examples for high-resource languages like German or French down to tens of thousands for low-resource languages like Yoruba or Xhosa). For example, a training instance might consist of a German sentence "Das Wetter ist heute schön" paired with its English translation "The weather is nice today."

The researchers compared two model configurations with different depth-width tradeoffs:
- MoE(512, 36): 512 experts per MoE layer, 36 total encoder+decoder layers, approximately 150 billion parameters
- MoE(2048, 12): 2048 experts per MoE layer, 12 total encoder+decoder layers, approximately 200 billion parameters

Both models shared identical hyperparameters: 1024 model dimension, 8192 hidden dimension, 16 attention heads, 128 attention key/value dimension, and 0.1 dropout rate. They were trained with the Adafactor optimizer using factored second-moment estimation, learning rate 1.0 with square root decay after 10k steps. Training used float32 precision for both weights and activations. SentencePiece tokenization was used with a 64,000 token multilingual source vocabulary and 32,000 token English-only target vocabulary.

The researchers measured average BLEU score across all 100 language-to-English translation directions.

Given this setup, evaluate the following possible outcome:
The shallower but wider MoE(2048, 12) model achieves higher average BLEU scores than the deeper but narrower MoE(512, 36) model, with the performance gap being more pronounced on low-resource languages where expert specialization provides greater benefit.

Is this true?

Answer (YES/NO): NO